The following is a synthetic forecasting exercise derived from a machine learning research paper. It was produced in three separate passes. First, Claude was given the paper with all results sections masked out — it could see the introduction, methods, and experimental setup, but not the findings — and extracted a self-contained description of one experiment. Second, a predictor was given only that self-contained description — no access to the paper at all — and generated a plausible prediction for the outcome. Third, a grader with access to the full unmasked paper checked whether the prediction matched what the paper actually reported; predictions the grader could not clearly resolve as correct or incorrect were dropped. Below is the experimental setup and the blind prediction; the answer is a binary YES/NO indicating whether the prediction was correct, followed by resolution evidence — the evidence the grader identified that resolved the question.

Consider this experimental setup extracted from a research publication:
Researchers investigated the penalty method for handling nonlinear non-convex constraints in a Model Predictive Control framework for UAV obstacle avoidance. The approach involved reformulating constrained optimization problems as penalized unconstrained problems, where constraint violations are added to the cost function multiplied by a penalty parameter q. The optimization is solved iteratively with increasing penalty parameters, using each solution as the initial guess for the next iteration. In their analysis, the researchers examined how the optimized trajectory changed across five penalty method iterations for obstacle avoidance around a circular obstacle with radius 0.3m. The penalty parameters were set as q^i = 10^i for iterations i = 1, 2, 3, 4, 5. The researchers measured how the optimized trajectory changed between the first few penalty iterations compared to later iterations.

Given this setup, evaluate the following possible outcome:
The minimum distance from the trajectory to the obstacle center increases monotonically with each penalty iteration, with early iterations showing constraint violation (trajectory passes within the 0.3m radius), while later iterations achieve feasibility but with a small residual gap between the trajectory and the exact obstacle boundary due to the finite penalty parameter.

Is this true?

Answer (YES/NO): NO